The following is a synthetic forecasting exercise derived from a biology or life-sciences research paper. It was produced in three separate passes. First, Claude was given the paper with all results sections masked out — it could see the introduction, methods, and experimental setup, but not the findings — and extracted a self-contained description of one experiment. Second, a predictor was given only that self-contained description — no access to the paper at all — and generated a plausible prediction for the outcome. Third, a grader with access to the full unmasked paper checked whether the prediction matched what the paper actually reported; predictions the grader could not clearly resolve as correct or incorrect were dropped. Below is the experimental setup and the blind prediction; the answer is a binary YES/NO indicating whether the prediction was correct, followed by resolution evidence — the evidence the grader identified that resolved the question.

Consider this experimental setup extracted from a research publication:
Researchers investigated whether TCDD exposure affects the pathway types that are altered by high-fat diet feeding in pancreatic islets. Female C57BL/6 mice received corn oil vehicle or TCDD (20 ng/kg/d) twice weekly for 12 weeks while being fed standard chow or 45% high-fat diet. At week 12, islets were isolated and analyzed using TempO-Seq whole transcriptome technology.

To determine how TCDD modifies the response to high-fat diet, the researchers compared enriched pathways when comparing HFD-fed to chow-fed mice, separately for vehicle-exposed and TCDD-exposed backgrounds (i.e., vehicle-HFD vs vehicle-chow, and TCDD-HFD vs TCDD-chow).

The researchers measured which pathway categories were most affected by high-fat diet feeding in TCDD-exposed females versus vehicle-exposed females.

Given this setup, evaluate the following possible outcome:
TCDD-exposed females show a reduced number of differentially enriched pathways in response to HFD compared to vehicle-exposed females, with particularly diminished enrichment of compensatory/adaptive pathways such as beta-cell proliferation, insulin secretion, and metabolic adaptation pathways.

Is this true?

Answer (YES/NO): NO